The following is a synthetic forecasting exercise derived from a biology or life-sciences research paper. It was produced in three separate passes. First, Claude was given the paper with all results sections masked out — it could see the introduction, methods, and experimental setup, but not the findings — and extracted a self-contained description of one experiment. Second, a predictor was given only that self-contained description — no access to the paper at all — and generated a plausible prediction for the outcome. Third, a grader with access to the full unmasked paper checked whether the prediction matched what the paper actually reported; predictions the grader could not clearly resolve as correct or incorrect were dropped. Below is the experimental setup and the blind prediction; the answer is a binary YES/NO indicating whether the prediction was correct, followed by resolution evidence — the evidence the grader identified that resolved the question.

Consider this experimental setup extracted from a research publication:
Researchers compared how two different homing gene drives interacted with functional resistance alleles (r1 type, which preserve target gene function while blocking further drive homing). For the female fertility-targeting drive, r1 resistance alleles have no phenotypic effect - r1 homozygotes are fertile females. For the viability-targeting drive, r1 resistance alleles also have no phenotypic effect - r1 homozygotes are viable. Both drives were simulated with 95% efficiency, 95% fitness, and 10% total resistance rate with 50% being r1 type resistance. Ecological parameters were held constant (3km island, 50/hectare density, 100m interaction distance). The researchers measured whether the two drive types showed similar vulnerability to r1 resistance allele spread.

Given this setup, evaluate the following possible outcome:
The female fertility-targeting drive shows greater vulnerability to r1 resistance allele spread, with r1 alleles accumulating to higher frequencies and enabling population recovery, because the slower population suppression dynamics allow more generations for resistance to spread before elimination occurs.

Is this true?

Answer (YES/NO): NO